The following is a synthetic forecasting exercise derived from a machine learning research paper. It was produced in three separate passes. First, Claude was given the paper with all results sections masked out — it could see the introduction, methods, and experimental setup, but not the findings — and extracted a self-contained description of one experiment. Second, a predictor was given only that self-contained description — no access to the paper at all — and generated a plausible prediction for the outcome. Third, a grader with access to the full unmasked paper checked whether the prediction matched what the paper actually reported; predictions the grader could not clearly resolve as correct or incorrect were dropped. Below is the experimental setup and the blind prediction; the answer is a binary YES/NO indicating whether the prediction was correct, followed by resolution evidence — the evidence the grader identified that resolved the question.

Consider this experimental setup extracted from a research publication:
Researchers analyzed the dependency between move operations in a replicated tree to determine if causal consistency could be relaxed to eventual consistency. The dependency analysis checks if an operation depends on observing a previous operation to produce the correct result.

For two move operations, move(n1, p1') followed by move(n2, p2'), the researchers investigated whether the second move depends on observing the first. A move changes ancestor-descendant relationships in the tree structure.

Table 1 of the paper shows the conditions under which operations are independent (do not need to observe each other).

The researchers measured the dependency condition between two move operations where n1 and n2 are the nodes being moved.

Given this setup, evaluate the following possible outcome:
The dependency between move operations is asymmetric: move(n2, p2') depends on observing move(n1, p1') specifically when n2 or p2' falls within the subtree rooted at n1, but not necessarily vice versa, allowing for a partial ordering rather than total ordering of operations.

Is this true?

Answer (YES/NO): NO